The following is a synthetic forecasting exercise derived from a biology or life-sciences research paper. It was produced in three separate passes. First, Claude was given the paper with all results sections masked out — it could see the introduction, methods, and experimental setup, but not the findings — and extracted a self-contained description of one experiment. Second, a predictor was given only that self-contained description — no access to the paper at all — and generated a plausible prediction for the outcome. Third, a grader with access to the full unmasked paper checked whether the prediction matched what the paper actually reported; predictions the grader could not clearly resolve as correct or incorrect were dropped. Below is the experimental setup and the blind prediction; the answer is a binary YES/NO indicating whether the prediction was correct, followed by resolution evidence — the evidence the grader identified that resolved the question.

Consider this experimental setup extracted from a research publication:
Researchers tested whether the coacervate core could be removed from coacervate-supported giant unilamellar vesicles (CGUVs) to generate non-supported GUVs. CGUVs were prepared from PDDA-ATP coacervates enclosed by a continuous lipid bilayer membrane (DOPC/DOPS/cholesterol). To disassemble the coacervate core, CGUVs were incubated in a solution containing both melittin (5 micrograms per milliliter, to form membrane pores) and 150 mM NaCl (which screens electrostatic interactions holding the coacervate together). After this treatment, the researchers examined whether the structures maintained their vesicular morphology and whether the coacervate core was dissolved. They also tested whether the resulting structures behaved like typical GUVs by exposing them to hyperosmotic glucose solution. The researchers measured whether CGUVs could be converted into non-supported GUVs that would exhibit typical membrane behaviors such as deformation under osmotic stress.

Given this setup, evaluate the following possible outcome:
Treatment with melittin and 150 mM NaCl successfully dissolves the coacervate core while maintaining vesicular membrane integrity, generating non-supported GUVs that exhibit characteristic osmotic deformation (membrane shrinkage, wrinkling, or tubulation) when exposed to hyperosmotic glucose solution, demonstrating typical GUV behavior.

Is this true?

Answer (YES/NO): YES